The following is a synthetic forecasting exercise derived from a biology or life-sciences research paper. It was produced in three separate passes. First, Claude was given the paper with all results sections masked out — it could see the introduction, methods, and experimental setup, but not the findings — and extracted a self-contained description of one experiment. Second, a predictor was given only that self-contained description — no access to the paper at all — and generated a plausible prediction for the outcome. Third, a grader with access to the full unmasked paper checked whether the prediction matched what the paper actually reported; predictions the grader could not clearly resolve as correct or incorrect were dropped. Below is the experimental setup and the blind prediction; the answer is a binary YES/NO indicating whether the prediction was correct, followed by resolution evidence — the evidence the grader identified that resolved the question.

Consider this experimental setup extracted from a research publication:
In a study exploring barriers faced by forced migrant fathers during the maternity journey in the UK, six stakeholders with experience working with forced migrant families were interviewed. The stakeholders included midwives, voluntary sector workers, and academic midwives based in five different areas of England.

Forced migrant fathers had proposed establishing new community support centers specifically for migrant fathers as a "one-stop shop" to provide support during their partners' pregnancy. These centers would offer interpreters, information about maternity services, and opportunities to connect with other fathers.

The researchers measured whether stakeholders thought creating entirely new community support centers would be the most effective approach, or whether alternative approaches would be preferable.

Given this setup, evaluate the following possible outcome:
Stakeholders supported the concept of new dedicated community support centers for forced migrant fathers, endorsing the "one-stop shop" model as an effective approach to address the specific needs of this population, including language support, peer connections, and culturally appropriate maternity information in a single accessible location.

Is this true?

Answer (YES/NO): NO